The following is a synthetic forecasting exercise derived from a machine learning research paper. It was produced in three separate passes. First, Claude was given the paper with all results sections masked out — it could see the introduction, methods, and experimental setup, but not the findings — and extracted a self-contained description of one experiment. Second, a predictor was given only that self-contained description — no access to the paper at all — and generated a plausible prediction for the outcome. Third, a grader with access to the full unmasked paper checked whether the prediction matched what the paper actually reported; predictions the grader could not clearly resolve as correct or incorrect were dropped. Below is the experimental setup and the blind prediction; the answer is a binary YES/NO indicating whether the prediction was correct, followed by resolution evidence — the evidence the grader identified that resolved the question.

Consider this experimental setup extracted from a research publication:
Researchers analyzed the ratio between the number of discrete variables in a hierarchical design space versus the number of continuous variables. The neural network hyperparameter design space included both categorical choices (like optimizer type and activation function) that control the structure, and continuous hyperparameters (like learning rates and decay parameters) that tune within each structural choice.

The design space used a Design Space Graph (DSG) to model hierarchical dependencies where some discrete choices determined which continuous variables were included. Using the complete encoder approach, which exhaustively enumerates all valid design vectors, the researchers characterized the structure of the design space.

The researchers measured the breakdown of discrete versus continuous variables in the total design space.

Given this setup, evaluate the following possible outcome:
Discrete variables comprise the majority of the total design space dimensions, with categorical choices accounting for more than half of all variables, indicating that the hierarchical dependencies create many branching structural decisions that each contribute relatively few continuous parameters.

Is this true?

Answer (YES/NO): NO